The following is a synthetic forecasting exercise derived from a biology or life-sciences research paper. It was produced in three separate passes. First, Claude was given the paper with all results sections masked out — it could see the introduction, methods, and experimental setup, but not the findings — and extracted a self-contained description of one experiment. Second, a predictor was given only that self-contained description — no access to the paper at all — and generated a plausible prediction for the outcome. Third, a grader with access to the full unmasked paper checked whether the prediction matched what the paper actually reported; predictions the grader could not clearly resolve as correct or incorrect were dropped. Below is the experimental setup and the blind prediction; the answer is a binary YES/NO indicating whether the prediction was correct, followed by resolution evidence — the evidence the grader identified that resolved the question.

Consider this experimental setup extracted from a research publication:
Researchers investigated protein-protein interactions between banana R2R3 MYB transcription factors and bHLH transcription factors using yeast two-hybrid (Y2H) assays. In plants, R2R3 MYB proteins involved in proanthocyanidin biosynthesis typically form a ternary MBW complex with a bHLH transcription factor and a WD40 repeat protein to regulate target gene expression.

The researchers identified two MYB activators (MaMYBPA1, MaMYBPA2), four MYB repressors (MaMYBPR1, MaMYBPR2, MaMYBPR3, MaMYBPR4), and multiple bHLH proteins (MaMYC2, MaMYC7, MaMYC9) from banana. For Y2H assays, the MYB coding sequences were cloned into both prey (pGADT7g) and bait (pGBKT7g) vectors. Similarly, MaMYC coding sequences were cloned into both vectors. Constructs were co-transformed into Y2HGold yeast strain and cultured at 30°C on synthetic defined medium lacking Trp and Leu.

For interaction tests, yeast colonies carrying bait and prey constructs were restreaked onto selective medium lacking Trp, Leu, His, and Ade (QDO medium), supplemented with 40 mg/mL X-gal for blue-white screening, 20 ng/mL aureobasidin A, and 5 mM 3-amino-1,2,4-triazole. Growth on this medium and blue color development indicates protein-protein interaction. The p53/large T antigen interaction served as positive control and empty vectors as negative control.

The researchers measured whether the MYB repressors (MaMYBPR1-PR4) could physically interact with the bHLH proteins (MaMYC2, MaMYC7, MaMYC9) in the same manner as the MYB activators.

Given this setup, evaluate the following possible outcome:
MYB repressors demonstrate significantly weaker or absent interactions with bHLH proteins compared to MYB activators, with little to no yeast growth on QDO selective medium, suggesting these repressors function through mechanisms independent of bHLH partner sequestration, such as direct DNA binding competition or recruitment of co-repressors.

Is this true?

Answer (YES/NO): NO